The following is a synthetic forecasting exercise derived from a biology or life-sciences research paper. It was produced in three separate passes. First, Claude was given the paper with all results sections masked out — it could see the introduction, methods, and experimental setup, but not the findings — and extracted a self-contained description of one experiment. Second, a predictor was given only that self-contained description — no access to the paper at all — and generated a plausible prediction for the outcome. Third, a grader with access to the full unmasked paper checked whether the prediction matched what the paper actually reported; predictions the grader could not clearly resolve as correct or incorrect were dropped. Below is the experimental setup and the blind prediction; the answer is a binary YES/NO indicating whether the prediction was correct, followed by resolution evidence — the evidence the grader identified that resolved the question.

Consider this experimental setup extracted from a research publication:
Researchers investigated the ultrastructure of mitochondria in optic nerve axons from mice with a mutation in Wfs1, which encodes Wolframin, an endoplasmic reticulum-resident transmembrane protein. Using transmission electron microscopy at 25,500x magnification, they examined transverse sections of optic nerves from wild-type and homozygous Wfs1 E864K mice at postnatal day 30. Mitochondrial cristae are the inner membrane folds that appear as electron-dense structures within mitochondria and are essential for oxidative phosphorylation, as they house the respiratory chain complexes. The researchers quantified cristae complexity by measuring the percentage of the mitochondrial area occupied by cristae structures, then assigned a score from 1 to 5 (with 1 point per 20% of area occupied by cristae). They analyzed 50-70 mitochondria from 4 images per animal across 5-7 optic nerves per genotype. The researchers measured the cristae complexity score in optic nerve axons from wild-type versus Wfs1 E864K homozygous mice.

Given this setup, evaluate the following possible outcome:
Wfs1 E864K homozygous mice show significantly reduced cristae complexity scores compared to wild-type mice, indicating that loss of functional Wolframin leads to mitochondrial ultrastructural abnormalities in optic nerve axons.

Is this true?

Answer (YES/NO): YES